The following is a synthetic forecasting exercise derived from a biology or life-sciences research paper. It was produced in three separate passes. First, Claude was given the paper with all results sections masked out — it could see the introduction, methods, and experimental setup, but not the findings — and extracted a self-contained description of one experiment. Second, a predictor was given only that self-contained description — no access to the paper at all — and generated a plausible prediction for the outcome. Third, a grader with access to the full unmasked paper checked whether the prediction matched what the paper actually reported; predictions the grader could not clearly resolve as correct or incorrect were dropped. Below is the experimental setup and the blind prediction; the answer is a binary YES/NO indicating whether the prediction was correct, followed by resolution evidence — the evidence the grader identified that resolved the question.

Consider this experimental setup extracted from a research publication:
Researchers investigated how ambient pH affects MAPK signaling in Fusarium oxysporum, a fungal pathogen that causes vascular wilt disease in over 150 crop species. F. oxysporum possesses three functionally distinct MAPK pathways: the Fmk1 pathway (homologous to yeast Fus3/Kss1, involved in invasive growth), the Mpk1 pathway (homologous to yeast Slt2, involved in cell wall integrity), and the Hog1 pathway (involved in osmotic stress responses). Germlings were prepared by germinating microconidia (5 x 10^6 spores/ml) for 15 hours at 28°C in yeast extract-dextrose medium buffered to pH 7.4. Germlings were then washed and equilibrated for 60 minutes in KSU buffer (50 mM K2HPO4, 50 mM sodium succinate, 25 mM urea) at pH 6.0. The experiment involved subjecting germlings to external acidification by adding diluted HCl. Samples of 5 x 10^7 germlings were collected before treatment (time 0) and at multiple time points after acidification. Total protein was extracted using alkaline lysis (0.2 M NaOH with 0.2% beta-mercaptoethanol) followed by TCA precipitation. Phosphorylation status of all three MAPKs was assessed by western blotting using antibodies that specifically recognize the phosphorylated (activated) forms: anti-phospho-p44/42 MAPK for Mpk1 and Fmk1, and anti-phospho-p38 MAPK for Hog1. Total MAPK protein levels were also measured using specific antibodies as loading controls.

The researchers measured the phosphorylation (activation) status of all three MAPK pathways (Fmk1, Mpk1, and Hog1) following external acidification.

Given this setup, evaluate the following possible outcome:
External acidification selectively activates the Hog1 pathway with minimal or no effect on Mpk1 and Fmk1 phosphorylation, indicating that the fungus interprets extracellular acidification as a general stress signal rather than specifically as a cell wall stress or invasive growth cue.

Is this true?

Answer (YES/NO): NO